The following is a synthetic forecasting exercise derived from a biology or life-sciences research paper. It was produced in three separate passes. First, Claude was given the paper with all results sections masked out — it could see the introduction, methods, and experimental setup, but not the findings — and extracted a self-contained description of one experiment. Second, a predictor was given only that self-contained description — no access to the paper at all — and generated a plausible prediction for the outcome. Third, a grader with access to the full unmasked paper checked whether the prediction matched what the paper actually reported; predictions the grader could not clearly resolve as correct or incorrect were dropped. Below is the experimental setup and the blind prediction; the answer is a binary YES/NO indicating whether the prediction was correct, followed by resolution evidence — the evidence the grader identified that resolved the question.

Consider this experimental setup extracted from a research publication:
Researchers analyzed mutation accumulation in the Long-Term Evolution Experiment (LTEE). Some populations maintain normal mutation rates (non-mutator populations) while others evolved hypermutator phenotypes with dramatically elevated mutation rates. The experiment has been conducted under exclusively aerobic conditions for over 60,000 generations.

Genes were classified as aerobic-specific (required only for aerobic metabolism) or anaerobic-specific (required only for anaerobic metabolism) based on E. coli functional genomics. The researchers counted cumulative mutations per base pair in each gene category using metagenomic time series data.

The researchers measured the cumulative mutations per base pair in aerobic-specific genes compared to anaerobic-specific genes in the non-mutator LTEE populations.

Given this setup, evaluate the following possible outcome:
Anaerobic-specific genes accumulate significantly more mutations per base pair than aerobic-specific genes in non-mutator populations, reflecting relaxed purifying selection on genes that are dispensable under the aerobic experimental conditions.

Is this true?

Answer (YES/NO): NO